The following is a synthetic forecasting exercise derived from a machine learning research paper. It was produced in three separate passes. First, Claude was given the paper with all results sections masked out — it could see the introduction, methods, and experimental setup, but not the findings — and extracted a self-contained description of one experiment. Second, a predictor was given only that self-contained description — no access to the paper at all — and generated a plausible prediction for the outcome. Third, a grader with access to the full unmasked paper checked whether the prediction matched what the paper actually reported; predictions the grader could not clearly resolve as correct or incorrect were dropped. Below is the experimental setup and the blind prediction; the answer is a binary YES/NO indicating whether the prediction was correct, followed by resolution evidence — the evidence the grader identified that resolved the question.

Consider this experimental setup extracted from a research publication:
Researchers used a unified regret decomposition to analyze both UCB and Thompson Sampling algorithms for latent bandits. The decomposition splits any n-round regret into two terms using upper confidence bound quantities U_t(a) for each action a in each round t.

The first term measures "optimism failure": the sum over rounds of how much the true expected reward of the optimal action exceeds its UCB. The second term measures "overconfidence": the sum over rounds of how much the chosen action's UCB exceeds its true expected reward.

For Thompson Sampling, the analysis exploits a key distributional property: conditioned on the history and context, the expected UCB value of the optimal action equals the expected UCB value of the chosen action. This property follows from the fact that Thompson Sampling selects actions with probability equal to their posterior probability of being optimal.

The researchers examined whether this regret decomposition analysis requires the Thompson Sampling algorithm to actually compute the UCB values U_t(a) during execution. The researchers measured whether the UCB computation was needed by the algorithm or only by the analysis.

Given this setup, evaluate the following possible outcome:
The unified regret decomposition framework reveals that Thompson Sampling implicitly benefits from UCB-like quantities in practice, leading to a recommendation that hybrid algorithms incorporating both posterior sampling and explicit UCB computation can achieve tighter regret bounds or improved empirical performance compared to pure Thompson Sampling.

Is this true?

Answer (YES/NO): NO